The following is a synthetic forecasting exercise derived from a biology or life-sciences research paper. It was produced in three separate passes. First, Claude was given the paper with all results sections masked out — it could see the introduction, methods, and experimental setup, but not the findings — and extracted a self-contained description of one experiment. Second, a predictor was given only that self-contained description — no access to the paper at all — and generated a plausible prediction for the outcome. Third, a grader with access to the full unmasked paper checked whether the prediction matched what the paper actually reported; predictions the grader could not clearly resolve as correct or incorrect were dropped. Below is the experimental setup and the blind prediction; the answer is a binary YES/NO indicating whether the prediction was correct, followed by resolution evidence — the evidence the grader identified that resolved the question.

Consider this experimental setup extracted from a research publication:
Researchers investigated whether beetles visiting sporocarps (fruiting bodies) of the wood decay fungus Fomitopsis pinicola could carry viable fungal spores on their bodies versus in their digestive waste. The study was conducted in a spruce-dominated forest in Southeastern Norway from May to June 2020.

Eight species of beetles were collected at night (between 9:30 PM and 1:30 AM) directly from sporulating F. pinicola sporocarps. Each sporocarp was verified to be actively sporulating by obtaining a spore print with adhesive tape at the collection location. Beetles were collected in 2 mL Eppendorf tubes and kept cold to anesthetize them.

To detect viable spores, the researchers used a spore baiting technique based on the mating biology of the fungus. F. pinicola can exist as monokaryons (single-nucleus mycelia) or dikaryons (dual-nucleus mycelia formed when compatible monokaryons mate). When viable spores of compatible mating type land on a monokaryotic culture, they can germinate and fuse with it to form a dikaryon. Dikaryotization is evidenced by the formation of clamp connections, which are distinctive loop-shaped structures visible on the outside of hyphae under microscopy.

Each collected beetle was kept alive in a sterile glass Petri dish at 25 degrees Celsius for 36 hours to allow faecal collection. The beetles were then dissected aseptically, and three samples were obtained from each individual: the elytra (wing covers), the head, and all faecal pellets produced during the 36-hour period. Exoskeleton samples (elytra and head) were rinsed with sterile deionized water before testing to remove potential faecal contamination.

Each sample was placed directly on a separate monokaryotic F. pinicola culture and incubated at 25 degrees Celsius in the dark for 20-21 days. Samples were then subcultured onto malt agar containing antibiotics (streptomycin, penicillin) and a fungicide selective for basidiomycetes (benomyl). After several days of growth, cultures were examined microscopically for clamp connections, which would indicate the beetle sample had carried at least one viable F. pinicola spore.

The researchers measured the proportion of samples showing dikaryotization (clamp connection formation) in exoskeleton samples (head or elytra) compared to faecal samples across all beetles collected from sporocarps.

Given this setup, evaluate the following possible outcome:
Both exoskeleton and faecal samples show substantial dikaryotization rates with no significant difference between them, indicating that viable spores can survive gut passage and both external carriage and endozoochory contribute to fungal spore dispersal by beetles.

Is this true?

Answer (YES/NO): NO